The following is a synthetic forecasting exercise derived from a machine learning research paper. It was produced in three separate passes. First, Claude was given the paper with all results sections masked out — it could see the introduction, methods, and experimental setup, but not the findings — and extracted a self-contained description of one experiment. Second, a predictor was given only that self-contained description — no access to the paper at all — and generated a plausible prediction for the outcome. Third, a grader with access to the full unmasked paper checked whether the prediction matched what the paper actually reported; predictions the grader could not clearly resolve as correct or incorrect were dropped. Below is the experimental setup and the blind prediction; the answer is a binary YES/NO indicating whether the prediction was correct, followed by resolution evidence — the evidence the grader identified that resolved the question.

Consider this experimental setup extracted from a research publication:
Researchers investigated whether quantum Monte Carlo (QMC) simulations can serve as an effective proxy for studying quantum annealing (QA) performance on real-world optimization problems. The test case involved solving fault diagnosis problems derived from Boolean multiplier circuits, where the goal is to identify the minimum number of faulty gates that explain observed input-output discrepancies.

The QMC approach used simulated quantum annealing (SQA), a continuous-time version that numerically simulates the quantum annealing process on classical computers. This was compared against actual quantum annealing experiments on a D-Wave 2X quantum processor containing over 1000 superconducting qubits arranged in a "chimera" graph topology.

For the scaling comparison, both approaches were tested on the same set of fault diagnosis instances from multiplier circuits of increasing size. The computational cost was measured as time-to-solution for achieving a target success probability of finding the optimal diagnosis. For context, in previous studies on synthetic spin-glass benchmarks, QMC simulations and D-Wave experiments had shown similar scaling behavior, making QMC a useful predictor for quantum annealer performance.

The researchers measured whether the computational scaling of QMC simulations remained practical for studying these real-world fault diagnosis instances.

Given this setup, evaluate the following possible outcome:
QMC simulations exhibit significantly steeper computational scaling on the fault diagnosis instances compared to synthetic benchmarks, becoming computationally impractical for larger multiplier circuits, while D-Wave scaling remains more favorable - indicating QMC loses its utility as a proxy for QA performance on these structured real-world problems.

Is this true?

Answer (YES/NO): NO